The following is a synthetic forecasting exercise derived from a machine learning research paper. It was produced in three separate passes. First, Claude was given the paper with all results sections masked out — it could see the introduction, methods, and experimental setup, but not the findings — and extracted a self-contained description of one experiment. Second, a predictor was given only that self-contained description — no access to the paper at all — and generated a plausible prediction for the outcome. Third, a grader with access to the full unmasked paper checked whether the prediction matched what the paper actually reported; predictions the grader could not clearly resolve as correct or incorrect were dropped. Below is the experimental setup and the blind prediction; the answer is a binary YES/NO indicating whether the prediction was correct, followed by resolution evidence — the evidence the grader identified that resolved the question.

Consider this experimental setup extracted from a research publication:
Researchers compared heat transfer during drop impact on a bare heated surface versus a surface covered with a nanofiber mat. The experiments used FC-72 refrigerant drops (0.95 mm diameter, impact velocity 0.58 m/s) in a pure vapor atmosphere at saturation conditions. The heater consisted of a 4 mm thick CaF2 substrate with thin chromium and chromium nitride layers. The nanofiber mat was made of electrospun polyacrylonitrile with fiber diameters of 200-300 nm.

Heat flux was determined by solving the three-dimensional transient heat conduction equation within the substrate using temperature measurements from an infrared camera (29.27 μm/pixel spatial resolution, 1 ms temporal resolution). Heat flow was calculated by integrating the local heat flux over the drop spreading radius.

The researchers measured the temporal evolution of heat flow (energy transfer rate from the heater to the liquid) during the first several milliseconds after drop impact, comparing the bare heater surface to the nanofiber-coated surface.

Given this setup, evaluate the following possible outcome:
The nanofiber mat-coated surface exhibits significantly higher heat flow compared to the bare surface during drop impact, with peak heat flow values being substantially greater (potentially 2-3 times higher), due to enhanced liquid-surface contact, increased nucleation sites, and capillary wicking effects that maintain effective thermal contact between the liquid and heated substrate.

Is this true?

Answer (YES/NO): NO